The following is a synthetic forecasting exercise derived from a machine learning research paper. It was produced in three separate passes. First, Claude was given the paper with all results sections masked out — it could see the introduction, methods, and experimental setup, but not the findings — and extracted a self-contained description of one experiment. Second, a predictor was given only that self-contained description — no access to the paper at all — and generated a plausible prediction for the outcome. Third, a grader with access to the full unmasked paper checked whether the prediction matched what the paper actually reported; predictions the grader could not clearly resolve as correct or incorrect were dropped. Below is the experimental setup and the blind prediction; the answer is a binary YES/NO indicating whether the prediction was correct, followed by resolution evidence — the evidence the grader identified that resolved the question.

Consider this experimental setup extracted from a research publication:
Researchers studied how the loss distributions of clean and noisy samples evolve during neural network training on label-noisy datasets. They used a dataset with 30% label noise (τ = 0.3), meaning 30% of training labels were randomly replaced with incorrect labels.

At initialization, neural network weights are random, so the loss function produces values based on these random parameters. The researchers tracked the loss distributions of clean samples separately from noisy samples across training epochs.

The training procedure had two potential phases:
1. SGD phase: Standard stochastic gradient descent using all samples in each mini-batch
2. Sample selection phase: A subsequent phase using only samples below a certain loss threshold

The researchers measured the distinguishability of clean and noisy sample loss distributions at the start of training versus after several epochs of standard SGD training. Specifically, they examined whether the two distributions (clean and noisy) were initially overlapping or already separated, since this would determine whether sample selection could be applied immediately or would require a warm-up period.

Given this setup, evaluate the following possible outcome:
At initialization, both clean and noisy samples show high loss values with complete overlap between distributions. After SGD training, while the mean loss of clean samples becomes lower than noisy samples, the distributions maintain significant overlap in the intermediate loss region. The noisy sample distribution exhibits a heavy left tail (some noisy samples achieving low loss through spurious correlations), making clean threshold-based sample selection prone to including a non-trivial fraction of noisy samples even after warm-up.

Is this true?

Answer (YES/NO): NO